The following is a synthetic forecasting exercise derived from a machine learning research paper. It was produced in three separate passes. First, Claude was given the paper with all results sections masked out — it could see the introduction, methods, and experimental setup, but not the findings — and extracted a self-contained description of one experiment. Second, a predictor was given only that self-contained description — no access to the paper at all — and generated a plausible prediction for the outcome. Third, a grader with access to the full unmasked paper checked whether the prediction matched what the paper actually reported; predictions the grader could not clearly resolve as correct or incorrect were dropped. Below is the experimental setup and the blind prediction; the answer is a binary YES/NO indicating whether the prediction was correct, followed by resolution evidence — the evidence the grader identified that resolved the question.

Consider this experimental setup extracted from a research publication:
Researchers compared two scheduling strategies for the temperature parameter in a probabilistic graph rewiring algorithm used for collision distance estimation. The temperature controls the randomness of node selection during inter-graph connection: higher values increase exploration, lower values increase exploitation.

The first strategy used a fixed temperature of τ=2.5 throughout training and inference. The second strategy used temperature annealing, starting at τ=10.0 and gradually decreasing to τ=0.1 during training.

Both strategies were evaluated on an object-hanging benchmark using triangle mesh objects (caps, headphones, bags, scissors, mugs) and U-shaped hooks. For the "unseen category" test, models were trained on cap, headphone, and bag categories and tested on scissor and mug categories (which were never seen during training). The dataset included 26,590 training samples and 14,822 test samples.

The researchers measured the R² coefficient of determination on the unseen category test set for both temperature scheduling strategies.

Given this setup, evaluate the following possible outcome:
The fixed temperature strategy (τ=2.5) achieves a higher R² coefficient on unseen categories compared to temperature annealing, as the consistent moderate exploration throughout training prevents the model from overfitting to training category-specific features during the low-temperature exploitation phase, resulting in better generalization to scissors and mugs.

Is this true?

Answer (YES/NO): YES